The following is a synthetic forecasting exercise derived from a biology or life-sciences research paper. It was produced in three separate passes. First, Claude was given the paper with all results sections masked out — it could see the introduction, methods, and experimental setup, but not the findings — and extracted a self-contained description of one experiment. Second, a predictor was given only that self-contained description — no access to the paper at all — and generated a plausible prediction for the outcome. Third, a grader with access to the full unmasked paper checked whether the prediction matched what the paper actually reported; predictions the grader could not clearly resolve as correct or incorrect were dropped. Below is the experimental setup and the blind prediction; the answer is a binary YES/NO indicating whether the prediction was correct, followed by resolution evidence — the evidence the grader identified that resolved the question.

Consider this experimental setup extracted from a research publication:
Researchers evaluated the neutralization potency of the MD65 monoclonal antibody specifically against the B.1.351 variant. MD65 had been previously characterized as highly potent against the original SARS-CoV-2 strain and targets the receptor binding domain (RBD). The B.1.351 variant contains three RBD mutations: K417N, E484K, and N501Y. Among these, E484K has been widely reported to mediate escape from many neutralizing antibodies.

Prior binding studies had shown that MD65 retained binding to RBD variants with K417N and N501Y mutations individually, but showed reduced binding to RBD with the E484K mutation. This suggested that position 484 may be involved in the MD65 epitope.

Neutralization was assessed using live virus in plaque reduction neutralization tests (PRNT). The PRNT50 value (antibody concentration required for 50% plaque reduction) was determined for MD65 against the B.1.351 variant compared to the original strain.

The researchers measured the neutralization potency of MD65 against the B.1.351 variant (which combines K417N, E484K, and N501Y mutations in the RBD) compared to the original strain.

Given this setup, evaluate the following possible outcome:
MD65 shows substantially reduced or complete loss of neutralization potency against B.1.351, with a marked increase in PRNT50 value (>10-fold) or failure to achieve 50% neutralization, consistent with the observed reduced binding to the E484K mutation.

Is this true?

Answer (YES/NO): NO